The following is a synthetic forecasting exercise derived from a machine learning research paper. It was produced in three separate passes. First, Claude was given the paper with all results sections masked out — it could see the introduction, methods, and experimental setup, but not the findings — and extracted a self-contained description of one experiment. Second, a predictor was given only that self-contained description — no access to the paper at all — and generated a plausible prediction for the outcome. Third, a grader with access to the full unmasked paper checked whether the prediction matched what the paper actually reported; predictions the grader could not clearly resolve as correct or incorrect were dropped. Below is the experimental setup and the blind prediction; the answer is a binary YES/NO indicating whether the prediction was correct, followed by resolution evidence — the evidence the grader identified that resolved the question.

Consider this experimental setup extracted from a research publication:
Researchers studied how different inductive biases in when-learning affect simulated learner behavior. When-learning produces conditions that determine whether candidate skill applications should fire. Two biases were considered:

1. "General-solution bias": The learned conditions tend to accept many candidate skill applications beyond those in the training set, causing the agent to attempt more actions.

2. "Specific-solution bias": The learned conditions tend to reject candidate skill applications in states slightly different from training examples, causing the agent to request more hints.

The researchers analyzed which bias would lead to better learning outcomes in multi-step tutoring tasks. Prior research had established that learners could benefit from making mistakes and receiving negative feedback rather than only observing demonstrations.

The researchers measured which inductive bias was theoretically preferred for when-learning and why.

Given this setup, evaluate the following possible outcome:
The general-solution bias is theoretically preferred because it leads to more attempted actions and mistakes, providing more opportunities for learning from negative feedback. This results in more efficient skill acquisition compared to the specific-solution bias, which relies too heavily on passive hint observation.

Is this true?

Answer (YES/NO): YES